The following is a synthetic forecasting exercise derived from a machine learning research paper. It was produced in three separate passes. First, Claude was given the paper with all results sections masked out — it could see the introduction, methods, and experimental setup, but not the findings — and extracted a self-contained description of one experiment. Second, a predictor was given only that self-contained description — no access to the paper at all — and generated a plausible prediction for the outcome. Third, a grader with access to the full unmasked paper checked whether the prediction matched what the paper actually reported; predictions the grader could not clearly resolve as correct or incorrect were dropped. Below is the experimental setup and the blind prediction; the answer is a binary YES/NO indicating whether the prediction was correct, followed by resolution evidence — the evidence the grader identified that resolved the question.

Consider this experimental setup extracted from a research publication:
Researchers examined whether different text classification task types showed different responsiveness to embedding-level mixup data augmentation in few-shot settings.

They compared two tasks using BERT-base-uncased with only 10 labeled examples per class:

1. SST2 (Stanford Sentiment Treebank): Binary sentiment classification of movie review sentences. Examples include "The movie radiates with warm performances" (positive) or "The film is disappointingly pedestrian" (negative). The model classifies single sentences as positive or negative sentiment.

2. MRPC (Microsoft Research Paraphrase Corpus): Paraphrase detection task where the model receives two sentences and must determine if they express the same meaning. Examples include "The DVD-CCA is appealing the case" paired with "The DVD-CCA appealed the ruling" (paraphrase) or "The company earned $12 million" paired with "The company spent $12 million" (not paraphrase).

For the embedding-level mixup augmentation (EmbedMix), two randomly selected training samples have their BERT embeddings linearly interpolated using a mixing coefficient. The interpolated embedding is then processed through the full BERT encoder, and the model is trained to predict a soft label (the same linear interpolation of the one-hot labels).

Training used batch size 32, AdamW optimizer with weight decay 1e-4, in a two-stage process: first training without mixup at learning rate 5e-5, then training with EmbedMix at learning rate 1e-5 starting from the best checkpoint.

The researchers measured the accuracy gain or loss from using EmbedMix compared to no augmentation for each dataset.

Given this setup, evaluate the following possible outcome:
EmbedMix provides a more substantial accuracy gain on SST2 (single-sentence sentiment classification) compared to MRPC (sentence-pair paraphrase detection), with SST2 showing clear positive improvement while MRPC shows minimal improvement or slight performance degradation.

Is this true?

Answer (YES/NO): NO